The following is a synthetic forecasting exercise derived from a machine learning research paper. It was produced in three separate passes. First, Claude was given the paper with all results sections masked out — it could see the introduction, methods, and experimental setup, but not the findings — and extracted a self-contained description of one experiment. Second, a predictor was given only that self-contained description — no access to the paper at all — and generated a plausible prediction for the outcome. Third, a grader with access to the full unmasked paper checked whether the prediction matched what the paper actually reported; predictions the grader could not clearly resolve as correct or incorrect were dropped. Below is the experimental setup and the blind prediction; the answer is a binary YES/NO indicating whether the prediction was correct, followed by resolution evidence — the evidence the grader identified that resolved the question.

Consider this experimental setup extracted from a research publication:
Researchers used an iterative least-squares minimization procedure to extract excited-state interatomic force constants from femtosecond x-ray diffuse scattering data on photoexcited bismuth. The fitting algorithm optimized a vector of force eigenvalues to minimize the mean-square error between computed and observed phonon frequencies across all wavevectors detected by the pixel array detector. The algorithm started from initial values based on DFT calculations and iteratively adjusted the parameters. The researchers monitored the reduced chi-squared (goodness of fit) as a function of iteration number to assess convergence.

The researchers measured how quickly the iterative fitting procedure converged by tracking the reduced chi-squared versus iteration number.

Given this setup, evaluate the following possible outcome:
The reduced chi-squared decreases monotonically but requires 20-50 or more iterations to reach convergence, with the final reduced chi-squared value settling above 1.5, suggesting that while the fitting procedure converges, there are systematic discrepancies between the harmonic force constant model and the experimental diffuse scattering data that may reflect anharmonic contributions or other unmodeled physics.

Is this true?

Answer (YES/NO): YES